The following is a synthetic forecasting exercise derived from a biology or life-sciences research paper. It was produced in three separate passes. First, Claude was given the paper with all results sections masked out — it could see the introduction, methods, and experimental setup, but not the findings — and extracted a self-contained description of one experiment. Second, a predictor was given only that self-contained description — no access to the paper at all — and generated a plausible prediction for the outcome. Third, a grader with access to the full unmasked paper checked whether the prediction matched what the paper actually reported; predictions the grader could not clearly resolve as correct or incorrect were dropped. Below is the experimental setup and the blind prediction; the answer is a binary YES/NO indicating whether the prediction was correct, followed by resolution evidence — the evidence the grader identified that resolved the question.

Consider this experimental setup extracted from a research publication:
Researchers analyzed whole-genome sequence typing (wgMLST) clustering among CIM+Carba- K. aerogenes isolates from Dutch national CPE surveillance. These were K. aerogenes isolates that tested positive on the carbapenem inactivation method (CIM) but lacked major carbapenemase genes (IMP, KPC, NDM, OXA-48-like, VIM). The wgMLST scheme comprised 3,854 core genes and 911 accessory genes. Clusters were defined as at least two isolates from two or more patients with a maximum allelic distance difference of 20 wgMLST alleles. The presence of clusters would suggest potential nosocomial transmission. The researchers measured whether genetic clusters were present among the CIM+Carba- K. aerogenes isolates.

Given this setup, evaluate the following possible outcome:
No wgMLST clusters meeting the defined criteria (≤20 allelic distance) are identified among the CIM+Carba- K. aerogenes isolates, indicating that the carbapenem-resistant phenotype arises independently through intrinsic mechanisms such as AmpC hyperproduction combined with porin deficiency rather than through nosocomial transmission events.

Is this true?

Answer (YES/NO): YES